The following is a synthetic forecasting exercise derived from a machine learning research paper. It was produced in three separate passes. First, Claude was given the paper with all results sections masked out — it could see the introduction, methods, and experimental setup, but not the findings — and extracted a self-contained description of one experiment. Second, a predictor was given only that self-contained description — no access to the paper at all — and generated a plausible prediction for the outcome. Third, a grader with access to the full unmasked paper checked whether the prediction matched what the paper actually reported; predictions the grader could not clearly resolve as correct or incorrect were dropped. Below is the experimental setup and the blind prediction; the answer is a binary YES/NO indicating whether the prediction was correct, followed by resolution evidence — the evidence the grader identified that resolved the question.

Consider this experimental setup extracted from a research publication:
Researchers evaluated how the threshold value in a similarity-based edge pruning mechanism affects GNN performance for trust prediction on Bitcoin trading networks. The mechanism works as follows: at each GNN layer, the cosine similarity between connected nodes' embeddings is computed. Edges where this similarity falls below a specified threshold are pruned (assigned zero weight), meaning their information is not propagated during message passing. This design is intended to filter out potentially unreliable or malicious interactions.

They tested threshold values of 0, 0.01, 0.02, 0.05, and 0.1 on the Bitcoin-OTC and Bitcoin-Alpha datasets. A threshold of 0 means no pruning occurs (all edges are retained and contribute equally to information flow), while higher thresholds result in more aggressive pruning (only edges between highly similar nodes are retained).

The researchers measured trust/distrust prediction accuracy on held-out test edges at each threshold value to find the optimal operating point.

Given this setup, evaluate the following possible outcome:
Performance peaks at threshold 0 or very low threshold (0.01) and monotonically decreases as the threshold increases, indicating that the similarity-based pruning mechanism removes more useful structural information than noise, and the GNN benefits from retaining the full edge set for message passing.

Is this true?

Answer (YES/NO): NO